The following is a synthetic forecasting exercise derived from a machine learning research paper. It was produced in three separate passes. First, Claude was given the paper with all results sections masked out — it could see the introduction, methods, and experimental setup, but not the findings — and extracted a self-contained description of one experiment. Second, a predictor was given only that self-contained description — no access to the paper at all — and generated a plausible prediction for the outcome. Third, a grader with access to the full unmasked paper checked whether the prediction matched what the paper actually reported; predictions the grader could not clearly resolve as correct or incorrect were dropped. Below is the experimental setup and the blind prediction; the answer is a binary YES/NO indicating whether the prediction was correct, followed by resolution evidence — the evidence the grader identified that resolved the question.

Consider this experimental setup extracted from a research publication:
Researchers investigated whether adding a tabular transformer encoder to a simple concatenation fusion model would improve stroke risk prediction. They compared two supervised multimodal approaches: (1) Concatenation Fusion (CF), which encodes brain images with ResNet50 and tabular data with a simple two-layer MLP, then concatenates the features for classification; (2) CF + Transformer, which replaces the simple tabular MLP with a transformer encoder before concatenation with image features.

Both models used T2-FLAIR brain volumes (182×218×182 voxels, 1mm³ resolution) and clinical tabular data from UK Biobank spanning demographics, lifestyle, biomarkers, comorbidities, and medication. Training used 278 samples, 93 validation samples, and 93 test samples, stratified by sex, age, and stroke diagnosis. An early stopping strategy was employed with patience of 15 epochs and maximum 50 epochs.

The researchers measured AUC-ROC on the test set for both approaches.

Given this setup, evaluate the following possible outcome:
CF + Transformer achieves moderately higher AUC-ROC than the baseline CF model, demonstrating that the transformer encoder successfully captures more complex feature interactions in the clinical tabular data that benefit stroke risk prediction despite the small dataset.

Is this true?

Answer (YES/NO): NO